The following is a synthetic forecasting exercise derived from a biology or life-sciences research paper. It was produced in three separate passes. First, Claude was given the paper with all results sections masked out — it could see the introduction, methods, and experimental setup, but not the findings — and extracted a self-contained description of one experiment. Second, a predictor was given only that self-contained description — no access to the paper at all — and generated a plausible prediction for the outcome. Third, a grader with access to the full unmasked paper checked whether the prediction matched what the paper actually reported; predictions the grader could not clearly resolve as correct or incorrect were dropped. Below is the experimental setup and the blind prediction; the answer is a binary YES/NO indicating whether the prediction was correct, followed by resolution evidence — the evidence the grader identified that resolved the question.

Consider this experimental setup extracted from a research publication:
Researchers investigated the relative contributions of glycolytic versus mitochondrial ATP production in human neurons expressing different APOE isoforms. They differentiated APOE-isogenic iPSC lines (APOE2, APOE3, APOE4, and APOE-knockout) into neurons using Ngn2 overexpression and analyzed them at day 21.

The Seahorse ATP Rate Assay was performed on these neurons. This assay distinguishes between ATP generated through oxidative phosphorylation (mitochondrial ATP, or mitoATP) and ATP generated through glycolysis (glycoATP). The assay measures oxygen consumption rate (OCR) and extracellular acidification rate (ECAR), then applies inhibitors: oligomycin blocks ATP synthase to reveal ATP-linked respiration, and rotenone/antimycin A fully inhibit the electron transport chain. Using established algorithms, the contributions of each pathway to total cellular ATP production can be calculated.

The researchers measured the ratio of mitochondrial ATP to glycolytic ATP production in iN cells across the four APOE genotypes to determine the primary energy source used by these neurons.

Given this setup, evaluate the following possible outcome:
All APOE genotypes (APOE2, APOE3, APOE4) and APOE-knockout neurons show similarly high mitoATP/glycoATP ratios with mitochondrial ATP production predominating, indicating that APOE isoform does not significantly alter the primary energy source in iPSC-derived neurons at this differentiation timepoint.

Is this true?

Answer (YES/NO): NO